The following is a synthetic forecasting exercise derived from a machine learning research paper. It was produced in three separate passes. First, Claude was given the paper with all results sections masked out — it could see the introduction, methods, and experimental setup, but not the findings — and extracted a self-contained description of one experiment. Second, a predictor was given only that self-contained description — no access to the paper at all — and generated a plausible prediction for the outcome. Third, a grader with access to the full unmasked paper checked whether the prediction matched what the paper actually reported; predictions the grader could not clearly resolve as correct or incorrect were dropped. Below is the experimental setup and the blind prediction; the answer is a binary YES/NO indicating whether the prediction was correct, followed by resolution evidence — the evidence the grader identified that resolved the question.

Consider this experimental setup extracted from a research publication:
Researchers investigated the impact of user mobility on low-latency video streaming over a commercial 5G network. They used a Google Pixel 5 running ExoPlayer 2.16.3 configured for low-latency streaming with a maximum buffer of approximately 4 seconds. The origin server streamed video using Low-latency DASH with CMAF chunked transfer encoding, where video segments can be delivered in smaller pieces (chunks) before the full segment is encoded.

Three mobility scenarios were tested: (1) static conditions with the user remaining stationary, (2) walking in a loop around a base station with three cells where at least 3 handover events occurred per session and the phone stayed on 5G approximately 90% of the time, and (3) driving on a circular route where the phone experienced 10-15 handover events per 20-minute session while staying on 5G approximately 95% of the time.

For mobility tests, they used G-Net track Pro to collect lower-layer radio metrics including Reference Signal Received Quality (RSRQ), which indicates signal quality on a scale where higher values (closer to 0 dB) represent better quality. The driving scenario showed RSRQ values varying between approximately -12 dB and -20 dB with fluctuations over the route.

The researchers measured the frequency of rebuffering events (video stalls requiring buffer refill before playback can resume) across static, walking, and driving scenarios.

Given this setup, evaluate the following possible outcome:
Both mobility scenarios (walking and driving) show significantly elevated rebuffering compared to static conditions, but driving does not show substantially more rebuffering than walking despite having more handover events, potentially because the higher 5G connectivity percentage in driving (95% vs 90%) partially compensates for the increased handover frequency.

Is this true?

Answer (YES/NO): NO